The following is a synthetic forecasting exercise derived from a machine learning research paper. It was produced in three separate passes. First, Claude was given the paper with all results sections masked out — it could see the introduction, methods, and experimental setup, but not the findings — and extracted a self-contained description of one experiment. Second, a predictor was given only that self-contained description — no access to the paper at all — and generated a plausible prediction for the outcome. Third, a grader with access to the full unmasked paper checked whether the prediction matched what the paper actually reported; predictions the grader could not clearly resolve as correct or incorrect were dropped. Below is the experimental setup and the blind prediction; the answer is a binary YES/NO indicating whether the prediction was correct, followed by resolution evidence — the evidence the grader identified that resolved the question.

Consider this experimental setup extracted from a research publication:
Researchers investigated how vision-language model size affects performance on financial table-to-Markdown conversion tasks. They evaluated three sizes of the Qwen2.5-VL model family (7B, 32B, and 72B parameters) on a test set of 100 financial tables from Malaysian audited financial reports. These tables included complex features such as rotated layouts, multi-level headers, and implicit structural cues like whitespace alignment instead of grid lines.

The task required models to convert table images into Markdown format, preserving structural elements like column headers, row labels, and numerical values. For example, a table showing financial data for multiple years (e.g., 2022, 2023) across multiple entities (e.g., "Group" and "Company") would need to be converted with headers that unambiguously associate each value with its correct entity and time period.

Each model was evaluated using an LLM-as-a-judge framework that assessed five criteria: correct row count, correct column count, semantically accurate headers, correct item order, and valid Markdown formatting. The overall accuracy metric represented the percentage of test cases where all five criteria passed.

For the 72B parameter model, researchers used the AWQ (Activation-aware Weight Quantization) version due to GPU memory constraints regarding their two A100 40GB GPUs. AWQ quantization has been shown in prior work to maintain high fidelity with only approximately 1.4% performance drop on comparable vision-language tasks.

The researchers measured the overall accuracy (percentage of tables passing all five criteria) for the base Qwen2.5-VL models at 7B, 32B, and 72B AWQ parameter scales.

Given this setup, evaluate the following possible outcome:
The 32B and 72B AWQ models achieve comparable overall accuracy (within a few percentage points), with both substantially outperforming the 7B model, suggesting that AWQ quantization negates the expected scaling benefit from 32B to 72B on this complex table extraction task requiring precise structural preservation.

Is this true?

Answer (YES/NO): NO